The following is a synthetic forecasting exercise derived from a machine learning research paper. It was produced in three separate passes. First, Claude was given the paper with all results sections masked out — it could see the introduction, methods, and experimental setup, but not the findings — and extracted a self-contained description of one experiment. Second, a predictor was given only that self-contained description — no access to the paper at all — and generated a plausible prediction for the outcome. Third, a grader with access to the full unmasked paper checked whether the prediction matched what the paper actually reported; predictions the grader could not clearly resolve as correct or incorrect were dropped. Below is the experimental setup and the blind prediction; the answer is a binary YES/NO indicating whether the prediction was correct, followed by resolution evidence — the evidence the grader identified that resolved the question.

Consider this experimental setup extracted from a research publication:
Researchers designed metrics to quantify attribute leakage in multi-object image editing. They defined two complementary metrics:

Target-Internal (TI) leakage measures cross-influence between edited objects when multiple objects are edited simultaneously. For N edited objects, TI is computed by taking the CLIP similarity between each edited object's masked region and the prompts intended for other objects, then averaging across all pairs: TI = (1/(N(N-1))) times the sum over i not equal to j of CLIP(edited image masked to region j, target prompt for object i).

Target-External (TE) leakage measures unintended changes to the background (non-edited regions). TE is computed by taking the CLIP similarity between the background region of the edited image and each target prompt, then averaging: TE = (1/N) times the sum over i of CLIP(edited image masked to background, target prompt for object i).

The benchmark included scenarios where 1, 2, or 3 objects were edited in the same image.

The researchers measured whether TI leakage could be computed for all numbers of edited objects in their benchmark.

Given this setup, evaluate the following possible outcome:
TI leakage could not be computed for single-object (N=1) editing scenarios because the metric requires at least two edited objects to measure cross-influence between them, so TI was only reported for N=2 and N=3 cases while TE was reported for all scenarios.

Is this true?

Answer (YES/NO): YES